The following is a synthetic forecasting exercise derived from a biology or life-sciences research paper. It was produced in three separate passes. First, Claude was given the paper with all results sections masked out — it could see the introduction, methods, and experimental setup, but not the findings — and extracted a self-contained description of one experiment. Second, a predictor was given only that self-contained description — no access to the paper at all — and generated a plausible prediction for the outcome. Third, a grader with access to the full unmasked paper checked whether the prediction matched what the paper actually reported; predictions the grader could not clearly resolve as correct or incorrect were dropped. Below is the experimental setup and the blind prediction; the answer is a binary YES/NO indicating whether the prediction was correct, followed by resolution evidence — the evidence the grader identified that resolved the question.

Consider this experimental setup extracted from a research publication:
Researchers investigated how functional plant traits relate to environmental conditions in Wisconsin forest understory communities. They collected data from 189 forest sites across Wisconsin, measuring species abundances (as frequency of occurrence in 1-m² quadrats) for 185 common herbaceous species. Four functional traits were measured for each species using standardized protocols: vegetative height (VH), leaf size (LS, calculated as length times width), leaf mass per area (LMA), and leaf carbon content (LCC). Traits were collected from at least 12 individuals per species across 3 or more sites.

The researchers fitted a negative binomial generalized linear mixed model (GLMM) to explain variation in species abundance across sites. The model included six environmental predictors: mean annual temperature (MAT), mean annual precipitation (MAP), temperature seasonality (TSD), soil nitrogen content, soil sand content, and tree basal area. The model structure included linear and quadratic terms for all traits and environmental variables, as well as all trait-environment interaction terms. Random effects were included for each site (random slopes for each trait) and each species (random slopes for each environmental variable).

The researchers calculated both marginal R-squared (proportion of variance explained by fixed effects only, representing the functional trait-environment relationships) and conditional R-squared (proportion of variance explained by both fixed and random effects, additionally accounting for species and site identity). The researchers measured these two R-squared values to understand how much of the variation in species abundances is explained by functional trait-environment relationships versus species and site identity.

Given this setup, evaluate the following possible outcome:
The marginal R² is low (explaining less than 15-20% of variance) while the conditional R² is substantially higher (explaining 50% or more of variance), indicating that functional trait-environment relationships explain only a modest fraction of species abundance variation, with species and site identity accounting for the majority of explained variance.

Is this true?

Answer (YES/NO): NO